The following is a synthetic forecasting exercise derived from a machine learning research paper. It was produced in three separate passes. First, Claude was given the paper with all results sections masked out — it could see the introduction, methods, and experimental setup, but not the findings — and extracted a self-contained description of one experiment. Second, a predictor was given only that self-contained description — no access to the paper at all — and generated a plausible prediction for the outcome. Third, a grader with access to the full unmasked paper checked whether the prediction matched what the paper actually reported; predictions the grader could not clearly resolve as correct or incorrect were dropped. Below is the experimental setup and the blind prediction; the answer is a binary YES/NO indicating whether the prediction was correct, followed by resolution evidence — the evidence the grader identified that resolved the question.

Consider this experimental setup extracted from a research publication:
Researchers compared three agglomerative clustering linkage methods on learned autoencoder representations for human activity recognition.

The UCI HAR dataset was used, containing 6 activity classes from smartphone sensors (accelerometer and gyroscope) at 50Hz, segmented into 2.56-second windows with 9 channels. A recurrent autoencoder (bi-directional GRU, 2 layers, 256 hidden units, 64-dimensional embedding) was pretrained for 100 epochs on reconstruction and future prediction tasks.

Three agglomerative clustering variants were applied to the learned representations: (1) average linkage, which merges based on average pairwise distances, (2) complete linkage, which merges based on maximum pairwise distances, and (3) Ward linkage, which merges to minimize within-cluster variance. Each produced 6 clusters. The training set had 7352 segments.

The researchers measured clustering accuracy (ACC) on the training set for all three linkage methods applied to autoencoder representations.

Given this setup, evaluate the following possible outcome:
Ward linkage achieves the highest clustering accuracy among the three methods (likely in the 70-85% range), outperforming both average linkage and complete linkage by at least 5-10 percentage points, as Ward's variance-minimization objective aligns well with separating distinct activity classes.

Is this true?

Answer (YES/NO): YES